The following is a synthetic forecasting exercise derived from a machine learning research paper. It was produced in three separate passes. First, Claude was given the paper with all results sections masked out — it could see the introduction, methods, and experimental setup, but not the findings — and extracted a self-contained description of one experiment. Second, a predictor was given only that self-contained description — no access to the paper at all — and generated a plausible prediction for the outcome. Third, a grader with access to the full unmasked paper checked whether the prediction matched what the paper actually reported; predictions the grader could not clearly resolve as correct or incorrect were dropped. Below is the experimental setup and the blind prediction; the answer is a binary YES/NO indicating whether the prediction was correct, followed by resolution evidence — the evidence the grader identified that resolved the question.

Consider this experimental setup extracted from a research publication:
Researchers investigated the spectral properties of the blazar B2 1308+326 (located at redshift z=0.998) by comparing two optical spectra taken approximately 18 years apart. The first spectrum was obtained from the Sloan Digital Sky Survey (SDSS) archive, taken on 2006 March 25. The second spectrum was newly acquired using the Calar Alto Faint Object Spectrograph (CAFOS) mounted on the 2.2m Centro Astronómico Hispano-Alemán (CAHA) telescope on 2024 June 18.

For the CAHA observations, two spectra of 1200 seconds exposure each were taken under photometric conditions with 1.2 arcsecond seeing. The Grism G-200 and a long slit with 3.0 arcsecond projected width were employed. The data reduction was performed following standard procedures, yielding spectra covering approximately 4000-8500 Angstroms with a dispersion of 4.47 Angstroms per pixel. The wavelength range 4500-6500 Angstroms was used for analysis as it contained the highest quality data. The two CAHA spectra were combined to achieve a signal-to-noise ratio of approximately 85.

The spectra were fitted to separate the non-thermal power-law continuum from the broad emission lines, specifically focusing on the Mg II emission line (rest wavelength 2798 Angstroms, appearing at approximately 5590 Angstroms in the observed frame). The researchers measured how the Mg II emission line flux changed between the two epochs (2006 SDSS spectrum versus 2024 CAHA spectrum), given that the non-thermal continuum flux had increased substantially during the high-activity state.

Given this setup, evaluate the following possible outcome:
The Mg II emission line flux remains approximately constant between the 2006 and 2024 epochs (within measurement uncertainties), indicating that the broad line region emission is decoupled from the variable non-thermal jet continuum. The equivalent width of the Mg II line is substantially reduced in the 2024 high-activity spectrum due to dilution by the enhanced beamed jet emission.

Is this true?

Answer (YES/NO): NO